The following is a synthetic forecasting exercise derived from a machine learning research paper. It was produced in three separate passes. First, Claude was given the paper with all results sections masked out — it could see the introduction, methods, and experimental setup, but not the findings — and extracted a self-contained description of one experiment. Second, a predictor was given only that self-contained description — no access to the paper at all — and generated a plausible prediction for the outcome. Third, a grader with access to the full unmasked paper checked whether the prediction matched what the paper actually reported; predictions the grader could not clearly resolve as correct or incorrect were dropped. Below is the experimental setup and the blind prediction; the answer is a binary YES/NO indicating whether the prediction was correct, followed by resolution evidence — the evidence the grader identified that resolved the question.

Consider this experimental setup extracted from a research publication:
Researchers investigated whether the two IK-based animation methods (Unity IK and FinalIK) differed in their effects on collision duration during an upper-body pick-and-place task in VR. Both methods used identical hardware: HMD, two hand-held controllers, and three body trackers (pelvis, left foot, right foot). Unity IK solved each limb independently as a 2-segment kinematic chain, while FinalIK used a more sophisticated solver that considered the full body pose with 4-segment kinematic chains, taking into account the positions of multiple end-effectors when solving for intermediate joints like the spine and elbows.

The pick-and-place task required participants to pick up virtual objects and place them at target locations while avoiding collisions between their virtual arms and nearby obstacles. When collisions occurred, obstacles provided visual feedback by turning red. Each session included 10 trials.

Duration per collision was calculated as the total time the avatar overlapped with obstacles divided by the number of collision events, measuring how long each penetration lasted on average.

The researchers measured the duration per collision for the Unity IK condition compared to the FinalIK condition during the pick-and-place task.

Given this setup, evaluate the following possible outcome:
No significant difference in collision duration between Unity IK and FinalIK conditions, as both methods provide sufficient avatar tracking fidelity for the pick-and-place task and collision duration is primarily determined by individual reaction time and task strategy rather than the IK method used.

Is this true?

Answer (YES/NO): YES